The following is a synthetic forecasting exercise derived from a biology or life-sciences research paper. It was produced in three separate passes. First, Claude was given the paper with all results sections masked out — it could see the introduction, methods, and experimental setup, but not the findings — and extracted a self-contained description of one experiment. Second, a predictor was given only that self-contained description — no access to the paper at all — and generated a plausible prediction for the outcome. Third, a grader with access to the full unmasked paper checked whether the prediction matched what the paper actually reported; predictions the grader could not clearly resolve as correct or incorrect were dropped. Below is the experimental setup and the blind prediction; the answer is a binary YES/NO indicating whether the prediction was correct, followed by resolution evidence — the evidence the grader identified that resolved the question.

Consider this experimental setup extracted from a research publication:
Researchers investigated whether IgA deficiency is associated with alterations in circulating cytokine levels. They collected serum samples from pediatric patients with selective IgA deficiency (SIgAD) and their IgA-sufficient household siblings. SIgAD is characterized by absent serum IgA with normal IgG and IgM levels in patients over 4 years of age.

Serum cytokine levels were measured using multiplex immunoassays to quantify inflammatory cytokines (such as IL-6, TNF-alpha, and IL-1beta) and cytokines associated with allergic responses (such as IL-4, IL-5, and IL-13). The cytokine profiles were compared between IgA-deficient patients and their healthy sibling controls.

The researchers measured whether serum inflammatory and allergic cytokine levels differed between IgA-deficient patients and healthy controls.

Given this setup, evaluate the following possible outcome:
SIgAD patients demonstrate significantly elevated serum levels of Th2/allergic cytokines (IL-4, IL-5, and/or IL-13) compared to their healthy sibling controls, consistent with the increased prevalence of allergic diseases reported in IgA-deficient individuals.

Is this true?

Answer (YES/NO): YES